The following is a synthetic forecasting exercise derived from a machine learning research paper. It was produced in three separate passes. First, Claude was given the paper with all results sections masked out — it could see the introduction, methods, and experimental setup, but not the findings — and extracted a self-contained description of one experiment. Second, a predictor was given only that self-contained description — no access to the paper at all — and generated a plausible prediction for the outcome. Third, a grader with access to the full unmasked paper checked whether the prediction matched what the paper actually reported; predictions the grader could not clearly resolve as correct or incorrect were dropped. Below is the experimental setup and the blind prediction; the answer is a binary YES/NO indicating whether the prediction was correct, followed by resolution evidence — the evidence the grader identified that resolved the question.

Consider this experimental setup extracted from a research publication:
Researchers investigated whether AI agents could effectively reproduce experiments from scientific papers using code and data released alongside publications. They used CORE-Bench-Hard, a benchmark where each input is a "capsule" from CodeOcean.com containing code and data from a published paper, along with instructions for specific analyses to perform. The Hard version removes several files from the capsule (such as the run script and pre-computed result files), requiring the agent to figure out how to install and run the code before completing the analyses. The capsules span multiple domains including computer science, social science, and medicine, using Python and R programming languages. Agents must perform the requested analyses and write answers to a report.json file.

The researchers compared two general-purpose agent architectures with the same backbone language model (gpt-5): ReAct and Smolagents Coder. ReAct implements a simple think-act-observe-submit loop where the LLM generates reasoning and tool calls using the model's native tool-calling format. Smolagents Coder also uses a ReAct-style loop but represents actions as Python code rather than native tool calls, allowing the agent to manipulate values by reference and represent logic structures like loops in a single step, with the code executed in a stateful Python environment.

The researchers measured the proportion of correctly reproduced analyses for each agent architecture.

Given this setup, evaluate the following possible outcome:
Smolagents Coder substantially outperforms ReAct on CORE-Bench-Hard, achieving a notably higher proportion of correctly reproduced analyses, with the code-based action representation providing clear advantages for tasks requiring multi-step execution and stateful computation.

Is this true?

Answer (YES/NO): NO